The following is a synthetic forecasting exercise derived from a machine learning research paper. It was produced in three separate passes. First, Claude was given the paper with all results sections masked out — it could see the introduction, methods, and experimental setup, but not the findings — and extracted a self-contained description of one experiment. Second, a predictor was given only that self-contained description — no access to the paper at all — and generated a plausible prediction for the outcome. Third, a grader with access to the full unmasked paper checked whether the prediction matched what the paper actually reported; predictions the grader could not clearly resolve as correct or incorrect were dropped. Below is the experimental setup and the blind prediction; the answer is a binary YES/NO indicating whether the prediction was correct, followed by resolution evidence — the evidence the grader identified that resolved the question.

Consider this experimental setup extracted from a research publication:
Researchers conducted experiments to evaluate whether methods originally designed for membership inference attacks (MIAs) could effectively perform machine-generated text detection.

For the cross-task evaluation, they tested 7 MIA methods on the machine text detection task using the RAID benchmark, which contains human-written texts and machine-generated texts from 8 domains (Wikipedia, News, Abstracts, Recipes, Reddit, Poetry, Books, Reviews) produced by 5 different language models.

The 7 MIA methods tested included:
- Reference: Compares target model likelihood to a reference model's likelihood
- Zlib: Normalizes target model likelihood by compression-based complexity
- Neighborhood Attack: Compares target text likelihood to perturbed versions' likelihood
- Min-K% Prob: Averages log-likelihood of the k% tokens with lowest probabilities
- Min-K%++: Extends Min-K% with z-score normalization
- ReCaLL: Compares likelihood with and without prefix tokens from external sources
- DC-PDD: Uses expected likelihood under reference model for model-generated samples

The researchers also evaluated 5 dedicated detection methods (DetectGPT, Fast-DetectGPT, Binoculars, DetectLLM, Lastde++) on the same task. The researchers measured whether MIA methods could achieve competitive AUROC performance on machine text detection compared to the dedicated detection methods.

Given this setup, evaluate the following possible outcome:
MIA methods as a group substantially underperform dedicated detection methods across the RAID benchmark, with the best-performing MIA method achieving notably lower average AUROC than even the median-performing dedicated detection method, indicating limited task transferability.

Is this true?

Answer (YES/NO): NO